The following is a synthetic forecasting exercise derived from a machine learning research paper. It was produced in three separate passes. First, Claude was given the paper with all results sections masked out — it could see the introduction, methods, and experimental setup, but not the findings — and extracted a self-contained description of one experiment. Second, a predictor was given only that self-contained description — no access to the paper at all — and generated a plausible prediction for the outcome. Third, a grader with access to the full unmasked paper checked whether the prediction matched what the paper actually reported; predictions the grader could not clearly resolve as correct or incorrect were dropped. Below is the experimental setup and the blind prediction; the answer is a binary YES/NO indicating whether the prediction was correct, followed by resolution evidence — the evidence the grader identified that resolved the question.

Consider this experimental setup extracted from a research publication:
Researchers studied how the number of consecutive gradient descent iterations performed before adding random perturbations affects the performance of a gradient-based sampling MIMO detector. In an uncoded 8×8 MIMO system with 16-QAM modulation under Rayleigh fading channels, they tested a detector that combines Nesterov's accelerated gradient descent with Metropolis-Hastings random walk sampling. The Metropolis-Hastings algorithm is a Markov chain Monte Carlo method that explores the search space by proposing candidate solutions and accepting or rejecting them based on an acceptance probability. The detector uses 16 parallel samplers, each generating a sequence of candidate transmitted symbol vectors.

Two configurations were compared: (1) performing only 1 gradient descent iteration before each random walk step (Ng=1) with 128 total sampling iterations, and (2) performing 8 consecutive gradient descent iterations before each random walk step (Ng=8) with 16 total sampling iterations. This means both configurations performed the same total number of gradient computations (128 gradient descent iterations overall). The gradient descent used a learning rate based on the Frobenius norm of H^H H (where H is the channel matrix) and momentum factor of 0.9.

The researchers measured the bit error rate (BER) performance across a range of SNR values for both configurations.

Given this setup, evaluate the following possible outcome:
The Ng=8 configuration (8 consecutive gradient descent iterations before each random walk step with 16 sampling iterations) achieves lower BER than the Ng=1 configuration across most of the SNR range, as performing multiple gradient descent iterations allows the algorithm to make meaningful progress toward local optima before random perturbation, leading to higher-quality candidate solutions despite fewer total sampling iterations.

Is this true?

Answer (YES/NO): YES